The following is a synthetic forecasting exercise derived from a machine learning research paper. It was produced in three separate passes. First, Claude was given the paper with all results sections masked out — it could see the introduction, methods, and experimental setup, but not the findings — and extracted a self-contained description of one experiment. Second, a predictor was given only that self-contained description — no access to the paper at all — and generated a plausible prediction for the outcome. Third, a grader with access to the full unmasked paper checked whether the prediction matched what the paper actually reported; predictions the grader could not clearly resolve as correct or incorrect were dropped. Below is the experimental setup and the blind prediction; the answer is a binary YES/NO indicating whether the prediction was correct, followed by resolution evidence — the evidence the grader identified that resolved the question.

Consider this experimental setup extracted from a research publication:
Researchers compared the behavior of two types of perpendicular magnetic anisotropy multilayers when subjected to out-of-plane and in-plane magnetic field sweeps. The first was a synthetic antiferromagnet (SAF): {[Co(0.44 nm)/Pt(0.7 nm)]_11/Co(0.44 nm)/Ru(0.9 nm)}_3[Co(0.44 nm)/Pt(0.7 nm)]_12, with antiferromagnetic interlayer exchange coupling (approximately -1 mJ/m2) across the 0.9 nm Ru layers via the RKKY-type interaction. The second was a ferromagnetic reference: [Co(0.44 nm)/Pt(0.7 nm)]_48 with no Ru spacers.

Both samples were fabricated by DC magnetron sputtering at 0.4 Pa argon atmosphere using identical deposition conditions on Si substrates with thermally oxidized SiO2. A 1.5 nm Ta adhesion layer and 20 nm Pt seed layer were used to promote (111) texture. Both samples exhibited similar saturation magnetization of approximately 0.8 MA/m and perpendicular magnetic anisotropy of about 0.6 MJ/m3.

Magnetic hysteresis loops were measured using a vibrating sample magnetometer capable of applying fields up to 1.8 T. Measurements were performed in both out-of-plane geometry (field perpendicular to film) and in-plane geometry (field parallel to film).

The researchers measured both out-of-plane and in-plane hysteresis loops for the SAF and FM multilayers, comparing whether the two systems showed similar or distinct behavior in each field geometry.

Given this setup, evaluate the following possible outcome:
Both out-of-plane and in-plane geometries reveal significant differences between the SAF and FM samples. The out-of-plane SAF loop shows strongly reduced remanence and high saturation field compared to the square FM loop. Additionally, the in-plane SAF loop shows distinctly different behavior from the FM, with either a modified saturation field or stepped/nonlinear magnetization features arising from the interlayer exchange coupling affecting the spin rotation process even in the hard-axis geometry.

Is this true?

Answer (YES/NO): NO